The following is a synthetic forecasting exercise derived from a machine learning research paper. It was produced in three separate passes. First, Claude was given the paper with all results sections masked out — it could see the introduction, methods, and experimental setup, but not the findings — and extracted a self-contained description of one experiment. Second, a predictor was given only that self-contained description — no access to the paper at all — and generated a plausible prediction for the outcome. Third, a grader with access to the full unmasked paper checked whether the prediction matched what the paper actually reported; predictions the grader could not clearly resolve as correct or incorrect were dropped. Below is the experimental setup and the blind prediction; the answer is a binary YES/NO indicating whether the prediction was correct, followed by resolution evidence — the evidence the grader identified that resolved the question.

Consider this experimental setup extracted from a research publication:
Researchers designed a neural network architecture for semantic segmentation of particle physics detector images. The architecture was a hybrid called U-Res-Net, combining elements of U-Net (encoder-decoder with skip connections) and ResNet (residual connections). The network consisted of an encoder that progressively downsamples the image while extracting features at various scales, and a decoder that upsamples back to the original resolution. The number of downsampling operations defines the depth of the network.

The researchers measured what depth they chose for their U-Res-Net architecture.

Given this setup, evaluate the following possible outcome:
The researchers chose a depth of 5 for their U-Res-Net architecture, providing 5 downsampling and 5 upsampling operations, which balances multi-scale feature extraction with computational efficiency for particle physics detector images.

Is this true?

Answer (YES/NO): YES